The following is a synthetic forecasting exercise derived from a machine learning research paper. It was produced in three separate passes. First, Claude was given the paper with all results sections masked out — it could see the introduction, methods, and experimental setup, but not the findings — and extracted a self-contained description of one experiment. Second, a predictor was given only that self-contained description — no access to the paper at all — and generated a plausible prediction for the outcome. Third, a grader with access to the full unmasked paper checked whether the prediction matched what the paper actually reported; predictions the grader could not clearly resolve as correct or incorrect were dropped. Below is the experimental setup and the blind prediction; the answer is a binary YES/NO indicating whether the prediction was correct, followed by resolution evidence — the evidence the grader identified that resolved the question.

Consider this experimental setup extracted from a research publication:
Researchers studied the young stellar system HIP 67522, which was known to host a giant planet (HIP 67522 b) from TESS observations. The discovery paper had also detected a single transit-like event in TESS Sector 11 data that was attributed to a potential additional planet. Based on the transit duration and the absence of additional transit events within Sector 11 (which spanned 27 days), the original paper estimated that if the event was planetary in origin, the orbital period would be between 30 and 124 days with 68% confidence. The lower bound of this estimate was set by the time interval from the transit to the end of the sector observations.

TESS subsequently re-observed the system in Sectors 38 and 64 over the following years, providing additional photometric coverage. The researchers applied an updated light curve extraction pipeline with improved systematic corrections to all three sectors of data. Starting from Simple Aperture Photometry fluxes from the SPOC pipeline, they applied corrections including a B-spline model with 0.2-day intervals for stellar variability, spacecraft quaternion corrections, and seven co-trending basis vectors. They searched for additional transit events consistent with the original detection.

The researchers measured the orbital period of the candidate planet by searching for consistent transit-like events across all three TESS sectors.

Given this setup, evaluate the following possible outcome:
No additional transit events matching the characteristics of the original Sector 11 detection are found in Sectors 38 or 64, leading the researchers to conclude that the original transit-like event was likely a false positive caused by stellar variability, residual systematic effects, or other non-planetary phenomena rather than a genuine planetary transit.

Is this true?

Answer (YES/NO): NO